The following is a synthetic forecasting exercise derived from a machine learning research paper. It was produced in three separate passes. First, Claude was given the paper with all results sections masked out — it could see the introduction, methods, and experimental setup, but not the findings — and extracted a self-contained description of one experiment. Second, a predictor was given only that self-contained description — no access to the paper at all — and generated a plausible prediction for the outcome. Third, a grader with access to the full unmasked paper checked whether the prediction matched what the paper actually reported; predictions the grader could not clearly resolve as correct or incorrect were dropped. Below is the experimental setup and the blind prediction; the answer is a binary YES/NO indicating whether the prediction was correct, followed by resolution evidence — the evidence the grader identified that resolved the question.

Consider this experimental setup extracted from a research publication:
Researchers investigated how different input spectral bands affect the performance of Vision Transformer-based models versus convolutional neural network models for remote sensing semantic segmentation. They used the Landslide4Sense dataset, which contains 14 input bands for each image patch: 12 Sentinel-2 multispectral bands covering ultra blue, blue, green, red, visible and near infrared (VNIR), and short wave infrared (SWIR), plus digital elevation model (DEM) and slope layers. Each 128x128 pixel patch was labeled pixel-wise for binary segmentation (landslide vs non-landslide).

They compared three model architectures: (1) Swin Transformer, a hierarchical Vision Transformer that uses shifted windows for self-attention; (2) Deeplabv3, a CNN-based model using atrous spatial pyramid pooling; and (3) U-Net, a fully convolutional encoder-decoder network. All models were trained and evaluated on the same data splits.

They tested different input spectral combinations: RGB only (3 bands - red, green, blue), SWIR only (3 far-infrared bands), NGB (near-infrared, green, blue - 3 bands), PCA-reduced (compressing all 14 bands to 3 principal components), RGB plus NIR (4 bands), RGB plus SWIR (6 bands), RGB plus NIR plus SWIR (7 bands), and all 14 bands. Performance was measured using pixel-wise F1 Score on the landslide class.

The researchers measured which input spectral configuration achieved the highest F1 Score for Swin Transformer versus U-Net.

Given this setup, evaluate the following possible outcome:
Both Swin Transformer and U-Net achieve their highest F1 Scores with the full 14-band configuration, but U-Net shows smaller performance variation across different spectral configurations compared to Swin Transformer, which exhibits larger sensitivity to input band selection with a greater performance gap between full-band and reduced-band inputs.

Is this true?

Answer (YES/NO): NO